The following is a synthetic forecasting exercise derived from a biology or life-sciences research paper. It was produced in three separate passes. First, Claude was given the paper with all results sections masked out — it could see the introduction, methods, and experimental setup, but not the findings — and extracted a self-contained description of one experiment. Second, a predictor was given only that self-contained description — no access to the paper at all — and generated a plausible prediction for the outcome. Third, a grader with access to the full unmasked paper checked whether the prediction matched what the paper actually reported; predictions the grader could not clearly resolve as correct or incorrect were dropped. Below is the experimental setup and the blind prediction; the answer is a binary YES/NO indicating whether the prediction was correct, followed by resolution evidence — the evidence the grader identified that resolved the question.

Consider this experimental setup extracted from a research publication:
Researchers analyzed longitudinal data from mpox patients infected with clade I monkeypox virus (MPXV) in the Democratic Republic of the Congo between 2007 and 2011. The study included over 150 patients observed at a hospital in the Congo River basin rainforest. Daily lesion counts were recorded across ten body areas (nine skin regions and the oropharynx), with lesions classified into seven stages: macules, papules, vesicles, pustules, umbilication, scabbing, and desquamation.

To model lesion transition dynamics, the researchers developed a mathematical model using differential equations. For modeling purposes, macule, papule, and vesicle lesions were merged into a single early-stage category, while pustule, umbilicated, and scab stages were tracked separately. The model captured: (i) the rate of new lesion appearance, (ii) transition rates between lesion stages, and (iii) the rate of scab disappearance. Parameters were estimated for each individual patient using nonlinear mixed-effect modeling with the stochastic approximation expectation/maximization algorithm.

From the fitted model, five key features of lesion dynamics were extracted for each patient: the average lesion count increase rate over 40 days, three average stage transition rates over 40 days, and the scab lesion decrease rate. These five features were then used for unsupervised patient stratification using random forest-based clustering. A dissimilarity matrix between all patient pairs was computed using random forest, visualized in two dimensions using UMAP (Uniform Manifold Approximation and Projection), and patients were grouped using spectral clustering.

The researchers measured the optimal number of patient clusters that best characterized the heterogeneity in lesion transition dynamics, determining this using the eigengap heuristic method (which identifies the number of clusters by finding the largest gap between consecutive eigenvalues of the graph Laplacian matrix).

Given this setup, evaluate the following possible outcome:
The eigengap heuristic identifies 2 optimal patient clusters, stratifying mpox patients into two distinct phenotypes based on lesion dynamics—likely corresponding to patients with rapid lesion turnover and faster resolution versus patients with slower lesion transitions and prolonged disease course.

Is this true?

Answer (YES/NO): NO